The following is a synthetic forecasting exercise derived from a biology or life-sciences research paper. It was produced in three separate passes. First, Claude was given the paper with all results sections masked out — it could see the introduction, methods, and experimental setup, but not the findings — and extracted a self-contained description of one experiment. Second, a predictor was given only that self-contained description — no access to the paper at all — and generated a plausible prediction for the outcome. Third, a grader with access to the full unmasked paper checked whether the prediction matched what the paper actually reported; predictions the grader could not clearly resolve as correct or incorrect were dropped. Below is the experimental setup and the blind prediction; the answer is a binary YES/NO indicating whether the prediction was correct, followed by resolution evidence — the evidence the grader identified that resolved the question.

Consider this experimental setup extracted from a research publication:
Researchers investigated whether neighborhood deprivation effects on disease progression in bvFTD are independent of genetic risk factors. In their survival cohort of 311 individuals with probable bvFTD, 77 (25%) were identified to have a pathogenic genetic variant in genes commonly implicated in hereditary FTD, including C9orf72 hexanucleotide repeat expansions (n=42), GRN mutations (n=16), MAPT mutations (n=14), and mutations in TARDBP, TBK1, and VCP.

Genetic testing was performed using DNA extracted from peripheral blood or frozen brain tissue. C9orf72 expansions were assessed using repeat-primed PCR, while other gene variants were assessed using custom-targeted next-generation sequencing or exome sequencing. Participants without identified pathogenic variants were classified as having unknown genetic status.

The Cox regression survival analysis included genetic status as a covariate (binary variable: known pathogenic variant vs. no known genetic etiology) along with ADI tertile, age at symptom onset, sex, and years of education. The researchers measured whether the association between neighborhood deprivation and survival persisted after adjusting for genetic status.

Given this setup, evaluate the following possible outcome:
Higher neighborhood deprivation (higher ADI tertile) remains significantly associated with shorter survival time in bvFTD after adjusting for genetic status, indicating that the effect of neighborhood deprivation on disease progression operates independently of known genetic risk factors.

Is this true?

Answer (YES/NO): YES